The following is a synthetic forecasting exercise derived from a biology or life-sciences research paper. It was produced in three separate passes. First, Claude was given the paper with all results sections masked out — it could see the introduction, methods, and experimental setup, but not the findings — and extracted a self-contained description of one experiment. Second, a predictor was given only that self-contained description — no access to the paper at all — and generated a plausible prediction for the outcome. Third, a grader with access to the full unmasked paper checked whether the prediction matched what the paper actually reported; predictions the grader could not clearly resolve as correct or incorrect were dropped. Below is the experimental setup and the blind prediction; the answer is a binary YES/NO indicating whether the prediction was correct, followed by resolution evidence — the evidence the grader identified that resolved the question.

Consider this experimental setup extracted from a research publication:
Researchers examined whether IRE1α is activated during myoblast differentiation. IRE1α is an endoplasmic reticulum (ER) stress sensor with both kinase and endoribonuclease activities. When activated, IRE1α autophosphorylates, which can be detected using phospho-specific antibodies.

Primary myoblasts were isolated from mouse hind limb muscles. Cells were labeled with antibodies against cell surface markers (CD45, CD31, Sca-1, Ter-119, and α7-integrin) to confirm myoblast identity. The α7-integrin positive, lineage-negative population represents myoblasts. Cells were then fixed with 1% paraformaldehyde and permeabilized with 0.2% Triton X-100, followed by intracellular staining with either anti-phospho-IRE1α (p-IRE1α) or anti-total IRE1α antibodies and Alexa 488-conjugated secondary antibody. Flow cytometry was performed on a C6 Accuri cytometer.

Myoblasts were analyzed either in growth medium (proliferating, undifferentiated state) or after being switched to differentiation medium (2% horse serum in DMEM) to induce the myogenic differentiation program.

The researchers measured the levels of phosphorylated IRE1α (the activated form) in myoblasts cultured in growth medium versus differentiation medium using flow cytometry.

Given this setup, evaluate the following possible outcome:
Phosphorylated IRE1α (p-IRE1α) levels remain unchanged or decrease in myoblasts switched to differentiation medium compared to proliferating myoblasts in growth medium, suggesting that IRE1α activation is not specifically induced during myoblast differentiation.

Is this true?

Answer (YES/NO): YES